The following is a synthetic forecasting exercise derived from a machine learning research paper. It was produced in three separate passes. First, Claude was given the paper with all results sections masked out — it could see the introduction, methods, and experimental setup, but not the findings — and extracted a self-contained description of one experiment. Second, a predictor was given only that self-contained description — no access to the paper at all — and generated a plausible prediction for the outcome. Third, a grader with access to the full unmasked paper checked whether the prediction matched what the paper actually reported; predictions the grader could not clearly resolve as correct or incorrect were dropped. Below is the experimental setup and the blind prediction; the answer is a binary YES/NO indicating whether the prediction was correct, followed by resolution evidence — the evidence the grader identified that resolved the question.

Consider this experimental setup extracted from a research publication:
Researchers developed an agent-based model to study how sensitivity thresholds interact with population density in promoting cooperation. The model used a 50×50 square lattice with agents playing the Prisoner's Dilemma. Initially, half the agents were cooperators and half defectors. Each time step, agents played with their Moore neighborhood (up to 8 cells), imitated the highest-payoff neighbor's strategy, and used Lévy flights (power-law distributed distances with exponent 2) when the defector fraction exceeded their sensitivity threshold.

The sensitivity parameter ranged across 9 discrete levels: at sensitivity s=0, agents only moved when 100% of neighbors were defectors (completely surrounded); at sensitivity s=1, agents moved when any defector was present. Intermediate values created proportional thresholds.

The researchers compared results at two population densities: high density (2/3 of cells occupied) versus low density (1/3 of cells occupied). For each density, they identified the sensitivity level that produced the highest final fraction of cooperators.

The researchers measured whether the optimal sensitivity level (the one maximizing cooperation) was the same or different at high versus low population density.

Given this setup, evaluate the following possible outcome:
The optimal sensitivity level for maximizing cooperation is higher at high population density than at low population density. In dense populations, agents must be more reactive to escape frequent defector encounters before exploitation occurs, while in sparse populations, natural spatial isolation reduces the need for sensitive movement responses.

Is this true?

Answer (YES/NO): YES